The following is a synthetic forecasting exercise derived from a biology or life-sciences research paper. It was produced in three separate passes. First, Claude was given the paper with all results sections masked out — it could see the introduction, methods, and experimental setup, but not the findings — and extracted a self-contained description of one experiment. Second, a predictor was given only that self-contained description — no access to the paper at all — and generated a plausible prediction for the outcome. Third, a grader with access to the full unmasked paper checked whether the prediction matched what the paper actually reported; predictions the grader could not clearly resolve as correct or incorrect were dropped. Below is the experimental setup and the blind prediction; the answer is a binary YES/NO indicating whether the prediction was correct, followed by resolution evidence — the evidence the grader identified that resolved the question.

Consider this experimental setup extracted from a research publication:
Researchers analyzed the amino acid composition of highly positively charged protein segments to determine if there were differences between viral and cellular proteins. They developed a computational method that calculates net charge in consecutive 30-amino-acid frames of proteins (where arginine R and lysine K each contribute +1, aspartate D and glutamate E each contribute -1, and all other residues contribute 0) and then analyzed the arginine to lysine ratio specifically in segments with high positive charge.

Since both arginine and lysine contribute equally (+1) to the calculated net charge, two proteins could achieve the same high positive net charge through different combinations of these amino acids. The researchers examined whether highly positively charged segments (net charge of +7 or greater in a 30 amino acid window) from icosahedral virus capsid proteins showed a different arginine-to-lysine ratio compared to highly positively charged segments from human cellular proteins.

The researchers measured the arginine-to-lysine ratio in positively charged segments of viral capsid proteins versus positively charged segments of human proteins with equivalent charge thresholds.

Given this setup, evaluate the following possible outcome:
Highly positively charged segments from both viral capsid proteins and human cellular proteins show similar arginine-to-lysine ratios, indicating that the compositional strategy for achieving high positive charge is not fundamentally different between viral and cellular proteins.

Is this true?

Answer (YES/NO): NO